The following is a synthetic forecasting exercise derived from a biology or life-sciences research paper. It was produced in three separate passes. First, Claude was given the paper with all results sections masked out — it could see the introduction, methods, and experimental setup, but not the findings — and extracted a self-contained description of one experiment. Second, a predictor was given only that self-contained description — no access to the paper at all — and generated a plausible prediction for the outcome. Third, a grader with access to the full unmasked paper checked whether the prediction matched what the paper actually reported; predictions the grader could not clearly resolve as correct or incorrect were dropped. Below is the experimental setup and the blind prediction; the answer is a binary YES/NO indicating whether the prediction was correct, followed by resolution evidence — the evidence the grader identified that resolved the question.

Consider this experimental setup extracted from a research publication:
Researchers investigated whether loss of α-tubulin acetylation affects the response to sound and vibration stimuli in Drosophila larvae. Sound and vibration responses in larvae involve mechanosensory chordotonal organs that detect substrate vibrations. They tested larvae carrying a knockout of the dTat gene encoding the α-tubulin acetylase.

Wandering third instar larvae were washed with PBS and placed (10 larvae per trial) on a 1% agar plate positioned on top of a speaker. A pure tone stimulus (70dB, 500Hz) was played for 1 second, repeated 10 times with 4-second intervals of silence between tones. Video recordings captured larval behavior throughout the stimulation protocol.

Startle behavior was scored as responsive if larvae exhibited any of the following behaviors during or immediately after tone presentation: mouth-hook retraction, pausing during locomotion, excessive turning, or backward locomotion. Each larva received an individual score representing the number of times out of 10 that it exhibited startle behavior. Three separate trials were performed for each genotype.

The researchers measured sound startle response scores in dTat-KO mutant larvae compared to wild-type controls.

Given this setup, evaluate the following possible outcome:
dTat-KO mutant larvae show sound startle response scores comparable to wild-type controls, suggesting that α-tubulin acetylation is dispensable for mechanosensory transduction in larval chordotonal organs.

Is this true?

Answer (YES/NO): NO